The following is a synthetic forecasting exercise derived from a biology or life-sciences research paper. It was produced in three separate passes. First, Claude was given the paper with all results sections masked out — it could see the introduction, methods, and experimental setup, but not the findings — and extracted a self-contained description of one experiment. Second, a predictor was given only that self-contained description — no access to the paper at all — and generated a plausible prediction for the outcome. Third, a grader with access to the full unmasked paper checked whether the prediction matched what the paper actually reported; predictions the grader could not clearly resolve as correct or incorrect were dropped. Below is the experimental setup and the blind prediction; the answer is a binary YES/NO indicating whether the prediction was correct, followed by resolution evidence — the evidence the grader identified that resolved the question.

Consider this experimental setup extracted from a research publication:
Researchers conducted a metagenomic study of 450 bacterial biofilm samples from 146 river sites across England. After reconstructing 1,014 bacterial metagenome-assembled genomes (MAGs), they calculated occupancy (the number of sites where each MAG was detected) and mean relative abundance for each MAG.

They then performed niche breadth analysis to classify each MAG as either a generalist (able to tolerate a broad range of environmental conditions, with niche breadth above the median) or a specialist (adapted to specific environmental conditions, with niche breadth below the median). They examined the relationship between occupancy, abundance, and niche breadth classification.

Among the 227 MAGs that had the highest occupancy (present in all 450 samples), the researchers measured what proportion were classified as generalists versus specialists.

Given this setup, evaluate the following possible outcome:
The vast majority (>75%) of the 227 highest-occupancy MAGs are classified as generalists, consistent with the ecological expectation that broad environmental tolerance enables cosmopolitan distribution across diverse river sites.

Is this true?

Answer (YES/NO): NO